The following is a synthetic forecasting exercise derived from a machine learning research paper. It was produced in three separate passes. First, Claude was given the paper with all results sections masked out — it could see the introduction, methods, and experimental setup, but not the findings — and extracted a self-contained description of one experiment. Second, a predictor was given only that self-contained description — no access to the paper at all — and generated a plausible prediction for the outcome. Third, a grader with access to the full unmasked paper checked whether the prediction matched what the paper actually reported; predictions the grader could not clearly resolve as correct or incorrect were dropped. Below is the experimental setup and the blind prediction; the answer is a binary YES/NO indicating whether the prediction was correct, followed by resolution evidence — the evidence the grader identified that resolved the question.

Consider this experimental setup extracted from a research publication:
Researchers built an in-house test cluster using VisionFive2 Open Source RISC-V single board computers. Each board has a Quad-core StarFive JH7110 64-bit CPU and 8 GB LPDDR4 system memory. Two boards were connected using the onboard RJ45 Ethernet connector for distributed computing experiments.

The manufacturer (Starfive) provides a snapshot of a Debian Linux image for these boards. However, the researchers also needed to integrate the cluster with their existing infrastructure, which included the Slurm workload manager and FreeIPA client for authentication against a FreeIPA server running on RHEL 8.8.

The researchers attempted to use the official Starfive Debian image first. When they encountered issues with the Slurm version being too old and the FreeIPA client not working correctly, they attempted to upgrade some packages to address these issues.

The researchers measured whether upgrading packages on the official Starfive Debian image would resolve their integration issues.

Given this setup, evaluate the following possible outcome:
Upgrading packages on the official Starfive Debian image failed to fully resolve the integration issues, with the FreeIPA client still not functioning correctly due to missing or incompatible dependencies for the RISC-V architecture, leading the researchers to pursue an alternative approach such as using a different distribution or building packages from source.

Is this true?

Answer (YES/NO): NO